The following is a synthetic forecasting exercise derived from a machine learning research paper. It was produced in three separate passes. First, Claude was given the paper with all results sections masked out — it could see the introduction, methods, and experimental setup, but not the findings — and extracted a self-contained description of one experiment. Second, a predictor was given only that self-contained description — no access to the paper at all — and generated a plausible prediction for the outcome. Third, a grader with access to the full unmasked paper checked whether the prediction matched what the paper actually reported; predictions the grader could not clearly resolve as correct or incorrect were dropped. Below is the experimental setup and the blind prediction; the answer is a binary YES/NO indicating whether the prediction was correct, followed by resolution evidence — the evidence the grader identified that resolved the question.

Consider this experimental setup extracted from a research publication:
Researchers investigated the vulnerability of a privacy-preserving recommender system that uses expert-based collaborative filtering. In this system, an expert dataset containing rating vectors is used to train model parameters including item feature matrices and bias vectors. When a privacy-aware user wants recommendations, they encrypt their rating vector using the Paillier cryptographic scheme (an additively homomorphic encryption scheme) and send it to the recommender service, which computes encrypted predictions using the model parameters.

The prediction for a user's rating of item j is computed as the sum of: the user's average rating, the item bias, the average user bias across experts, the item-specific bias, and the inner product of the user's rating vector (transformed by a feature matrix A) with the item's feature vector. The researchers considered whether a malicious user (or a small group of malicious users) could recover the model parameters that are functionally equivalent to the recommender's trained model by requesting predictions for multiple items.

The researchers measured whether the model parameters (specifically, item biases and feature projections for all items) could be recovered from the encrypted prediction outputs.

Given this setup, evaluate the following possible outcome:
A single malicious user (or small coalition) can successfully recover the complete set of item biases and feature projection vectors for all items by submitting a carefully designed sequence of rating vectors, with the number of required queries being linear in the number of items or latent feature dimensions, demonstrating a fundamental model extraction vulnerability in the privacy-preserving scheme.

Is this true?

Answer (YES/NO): NO